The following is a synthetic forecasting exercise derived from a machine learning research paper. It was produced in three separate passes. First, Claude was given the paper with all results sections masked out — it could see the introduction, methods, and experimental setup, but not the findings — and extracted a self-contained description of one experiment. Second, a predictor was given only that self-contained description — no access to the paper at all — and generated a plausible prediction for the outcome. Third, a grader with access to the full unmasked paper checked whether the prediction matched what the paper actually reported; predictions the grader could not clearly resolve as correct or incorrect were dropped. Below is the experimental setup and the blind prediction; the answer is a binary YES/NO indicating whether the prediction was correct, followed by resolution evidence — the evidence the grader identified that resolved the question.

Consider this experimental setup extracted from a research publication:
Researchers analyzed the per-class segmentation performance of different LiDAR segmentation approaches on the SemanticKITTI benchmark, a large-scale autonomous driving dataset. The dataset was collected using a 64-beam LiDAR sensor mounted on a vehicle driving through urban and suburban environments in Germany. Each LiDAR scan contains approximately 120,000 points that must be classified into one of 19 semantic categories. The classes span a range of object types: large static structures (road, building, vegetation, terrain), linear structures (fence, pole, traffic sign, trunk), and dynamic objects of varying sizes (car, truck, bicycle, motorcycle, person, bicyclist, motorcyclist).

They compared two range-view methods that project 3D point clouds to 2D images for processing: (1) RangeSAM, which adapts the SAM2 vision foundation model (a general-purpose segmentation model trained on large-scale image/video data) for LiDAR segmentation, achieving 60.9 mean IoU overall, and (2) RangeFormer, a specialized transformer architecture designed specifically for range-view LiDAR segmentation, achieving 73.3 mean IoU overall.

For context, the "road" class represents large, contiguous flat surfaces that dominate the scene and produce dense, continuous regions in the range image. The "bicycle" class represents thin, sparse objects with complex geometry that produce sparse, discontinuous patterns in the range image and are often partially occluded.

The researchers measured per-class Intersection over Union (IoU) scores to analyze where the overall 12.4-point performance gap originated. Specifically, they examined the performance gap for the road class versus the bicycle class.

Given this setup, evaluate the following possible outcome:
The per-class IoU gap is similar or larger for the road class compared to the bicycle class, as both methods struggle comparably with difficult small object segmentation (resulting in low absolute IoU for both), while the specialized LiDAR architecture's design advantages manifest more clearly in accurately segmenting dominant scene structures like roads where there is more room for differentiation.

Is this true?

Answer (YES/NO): NO